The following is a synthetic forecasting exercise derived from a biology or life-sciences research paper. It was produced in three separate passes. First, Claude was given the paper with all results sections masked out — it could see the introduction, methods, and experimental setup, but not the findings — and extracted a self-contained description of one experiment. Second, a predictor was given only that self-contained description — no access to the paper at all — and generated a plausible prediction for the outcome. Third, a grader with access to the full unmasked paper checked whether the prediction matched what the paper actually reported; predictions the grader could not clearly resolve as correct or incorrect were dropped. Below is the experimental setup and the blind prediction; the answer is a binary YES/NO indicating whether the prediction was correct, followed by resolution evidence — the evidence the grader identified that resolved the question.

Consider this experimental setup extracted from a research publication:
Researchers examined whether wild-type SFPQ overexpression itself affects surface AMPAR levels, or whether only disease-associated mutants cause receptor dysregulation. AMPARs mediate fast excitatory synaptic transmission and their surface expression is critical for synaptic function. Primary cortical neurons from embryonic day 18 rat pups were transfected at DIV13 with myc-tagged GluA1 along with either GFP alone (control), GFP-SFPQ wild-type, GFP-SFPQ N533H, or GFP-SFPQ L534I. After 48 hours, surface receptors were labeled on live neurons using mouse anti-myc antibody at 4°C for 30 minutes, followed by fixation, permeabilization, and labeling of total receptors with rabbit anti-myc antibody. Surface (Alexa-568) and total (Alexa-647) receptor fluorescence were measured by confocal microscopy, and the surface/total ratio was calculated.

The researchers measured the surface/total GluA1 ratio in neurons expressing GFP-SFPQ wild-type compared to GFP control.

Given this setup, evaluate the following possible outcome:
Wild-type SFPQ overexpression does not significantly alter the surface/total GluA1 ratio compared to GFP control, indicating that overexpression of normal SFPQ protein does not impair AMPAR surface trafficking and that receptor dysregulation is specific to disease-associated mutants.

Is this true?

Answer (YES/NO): NO